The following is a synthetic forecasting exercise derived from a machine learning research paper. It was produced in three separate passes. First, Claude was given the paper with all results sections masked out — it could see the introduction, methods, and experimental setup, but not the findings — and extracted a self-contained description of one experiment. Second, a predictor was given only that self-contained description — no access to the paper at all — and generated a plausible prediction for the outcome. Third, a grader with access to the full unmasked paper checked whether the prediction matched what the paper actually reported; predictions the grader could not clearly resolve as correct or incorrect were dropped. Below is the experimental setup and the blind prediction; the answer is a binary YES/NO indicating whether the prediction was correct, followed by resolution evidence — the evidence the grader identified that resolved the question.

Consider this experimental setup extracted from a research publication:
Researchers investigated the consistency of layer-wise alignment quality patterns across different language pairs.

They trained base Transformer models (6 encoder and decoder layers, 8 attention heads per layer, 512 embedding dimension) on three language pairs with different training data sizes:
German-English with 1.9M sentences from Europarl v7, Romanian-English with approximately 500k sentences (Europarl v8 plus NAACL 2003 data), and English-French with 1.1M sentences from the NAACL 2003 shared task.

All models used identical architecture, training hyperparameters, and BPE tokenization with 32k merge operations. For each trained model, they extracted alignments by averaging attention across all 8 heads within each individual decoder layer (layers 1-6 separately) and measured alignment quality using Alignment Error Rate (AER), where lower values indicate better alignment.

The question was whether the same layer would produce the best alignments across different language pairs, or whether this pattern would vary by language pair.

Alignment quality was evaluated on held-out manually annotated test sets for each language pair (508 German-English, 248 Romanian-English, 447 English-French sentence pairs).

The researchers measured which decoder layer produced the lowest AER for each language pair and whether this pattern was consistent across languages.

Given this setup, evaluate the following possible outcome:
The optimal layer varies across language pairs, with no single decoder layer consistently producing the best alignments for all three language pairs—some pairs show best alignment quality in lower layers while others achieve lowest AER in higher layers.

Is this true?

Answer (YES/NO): NO